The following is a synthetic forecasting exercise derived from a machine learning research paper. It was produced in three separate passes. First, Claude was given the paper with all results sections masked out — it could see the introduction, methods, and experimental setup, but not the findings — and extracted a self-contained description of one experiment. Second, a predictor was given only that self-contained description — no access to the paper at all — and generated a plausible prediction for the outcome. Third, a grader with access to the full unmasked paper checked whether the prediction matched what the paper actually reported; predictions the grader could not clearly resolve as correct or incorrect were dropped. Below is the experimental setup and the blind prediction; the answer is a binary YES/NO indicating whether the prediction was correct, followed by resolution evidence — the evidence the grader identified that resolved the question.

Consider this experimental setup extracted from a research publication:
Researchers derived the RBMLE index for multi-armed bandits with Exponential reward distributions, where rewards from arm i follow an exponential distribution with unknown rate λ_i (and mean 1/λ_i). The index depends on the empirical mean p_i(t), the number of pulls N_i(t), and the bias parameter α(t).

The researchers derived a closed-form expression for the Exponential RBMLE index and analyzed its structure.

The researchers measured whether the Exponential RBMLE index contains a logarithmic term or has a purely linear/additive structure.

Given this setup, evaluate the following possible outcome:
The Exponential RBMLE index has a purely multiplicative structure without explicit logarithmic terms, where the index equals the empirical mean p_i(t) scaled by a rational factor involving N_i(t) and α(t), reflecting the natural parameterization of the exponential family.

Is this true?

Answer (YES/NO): NO